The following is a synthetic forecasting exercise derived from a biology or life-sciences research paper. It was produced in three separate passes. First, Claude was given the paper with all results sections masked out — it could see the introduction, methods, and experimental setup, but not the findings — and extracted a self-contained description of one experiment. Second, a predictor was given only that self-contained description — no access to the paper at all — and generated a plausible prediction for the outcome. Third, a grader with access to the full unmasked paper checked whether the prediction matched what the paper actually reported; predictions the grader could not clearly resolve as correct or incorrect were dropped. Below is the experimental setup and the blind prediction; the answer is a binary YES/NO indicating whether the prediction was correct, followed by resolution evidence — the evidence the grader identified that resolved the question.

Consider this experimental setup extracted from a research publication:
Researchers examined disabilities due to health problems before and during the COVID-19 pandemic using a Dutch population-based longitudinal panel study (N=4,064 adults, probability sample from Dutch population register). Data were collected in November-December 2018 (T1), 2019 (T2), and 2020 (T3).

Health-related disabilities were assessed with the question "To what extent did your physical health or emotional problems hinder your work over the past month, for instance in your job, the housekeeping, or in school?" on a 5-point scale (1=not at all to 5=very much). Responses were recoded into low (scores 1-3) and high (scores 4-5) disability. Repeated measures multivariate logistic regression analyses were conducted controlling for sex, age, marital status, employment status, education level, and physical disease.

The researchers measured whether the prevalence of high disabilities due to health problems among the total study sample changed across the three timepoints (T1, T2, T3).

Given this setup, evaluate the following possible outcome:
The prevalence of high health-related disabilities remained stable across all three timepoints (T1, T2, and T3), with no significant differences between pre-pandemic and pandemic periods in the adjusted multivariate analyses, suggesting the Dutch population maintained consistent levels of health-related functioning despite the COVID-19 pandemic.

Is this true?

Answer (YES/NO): NO